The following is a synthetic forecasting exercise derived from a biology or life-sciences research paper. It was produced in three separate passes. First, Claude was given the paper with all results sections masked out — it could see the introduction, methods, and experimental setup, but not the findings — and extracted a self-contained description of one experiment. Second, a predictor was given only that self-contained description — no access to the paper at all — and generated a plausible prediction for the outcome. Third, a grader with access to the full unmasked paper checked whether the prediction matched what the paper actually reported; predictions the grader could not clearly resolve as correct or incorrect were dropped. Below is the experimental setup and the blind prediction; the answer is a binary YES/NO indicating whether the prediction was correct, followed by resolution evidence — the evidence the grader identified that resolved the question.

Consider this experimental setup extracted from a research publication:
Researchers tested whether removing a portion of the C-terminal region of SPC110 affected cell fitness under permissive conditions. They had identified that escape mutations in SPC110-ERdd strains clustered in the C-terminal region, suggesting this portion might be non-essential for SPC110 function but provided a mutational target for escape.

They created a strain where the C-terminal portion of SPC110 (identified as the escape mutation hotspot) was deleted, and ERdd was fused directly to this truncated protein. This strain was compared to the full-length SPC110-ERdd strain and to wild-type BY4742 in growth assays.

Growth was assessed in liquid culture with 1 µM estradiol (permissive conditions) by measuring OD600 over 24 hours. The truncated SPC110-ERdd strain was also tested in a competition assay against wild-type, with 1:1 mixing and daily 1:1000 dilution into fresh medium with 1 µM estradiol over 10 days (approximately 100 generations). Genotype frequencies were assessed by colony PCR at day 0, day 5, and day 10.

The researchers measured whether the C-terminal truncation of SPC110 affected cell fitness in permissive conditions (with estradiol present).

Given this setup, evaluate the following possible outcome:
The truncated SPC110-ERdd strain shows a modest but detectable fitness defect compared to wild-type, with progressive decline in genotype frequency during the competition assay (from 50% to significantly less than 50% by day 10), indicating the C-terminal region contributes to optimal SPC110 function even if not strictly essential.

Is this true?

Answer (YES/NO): NO